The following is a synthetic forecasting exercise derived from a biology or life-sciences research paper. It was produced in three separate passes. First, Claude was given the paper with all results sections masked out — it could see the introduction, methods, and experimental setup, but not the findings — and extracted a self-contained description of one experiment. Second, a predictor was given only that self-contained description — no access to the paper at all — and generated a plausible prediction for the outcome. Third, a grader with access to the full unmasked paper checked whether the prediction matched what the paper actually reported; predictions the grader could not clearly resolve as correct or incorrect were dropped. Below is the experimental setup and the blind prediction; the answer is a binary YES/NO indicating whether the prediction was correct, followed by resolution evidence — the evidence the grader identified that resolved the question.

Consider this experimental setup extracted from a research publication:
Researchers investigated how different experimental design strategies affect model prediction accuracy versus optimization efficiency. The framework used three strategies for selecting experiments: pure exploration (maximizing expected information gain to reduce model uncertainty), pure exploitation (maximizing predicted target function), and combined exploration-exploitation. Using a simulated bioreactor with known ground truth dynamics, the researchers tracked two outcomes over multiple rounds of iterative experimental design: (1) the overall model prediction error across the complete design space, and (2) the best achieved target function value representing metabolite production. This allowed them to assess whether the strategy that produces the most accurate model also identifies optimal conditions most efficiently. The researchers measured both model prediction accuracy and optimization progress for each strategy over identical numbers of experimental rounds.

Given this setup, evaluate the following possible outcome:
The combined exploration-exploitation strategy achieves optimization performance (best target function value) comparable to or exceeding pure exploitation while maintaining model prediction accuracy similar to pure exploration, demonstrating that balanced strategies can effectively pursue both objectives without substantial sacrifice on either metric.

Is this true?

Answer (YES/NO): NO